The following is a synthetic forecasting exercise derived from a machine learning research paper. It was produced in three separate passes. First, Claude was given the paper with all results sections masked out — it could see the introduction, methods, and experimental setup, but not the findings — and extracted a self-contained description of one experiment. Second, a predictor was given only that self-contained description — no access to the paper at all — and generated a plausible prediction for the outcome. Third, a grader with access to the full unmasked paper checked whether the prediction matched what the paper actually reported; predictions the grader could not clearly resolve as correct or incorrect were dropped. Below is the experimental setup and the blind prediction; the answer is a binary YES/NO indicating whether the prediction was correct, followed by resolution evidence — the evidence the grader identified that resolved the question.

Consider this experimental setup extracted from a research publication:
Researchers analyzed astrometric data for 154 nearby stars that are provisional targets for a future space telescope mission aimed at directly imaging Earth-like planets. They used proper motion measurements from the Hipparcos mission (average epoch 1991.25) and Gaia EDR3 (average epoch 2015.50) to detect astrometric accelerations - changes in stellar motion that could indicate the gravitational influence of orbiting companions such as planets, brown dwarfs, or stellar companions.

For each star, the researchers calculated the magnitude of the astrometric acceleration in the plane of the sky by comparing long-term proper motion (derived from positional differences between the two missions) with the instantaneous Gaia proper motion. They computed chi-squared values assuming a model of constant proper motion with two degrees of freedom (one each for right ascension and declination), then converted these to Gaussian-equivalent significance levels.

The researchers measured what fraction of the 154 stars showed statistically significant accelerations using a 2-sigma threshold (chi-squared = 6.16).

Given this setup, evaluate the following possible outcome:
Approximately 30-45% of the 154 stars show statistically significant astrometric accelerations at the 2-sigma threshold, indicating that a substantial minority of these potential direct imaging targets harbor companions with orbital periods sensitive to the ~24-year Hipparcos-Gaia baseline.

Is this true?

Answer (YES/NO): YES